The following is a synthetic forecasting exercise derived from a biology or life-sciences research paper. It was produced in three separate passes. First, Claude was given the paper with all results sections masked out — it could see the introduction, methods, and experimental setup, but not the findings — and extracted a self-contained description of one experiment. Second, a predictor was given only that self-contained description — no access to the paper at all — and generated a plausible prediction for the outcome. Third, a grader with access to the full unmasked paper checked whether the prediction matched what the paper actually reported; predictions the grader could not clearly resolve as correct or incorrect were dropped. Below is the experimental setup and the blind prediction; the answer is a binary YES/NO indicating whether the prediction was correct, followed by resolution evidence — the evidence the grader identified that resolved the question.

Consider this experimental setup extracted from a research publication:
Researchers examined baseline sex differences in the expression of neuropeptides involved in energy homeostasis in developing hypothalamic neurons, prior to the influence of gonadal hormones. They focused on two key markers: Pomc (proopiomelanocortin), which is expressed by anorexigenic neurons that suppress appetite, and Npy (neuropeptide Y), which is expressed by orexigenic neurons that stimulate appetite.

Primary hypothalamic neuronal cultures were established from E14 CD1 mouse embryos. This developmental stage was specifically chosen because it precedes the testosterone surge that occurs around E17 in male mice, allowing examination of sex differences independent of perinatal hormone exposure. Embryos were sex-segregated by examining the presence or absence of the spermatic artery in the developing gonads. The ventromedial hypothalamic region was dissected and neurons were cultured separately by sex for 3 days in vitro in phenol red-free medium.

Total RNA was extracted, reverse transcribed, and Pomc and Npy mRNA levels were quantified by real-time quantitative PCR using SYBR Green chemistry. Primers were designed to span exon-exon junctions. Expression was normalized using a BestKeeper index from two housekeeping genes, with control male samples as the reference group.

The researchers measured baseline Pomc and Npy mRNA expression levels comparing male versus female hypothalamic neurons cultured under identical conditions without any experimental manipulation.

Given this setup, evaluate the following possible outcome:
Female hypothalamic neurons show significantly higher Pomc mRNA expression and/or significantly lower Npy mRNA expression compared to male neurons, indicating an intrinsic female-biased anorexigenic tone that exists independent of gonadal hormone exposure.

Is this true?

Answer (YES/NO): YES